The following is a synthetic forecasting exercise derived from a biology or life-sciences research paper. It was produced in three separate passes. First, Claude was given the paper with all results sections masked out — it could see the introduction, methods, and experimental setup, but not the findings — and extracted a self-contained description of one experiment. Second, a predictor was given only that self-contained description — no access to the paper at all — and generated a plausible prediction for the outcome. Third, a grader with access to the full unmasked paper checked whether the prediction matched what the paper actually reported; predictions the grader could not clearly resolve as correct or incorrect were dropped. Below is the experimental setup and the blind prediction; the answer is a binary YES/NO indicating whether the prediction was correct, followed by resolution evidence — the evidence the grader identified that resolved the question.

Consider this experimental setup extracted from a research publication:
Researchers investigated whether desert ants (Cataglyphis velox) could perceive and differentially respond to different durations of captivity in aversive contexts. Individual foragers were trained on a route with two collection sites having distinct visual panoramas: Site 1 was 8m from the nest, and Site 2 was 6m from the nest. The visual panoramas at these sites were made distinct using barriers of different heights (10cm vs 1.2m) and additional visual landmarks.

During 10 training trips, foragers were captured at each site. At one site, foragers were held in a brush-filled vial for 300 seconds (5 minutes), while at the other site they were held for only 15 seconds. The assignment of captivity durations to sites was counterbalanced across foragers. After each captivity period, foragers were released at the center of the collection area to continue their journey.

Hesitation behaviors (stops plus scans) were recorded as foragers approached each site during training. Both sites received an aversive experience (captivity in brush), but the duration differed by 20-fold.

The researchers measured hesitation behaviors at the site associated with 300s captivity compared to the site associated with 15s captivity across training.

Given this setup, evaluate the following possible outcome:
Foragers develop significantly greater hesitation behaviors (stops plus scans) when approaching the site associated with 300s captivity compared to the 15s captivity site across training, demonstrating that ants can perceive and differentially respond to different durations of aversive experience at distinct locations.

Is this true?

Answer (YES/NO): YES